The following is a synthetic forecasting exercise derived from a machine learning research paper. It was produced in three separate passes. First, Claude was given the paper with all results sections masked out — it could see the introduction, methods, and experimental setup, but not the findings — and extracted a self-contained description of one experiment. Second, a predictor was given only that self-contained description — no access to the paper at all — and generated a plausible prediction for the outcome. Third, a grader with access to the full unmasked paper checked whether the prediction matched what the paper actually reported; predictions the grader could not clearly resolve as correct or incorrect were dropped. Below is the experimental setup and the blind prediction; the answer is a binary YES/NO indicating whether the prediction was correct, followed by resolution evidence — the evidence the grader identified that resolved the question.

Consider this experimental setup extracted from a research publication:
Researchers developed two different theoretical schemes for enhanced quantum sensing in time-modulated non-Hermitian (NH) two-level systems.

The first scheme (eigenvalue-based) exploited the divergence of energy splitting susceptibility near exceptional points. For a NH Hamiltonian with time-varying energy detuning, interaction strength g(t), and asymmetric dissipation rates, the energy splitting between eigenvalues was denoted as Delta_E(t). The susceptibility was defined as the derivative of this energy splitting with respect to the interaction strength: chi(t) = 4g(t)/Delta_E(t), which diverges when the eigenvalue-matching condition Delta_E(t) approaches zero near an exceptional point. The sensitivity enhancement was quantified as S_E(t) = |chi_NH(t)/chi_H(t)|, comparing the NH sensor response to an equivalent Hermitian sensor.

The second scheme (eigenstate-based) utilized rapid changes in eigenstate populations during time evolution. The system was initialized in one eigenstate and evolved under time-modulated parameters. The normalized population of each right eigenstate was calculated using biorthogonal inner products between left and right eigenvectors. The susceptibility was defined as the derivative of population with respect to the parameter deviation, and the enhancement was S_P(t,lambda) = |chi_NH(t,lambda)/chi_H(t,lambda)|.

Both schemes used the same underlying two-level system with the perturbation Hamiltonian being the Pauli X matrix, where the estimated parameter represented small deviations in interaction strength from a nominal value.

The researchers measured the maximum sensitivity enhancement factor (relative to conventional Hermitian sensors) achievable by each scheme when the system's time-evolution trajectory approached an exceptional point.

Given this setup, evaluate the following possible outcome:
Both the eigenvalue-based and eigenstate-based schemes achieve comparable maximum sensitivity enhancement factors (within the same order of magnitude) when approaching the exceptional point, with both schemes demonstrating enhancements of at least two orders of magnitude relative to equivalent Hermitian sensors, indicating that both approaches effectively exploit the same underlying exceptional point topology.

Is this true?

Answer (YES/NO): NO